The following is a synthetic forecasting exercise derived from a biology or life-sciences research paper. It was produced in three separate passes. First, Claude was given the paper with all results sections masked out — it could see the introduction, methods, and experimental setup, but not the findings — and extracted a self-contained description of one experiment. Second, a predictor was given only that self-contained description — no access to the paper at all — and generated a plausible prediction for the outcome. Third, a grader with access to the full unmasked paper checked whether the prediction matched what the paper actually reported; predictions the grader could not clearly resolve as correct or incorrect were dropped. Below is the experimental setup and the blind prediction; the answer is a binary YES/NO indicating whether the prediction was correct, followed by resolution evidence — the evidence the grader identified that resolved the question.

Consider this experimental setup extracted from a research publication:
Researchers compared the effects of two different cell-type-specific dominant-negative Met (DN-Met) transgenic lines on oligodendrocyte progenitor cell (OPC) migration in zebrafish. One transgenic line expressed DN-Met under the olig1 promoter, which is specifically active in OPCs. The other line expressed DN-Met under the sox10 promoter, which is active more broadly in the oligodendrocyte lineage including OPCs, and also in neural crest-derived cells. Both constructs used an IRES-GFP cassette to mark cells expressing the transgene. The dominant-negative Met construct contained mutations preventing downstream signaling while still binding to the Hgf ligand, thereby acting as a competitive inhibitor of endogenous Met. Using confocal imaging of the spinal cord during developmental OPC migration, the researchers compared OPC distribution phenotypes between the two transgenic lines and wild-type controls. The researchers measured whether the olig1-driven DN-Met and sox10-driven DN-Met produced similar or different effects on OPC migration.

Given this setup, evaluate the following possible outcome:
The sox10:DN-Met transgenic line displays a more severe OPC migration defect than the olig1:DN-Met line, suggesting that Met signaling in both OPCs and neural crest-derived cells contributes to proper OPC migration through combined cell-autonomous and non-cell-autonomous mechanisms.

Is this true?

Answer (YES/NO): NO